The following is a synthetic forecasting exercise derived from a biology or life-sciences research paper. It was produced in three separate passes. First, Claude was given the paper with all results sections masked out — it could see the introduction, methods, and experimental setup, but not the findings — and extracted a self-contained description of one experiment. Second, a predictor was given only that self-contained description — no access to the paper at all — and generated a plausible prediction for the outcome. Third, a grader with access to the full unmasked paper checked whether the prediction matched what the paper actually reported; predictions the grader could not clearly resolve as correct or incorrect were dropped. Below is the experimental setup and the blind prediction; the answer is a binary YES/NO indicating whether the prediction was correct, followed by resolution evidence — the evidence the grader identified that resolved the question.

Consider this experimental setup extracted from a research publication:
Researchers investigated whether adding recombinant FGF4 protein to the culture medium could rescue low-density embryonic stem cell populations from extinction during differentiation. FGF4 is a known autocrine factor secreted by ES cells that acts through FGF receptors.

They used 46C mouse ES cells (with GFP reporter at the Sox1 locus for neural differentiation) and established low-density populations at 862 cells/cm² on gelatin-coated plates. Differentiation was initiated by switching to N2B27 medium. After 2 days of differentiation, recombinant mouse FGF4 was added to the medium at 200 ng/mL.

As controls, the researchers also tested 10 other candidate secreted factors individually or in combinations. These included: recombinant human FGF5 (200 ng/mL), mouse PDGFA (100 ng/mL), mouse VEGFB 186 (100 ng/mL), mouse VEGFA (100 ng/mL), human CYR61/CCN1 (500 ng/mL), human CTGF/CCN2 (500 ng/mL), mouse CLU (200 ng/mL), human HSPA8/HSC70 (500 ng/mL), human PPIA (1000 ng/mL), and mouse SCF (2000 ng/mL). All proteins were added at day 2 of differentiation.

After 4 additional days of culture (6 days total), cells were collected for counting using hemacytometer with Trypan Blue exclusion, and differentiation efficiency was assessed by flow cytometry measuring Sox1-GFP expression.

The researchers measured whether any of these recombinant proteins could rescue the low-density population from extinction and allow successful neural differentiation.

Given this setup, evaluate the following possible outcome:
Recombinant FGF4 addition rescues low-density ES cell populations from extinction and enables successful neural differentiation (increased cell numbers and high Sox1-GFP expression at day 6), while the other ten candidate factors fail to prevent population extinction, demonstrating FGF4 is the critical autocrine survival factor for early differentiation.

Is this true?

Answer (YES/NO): NO